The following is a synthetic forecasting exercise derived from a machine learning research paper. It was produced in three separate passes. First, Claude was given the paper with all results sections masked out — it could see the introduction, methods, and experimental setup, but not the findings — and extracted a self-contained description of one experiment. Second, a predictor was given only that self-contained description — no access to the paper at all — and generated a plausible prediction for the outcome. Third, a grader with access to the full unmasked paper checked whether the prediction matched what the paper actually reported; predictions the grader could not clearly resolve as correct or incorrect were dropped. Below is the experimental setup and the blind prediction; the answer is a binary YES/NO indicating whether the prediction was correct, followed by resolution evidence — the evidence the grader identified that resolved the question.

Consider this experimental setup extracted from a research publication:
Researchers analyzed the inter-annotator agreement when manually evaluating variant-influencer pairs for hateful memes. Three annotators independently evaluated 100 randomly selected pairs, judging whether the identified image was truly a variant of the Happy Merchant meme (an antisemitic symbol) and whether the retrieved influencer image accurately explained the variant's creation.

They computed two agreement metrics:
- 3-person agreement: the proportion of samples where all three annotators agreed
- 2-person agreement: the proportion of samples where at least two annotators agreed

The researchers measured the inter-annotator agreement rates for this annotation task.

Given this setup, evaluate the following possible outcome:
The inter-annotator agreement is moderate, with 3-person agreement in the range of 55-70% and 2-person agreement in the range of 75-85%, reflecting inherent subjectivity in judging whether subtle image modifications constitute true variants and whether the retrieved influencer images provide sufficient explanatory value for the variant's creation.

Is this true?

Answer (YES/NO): NO